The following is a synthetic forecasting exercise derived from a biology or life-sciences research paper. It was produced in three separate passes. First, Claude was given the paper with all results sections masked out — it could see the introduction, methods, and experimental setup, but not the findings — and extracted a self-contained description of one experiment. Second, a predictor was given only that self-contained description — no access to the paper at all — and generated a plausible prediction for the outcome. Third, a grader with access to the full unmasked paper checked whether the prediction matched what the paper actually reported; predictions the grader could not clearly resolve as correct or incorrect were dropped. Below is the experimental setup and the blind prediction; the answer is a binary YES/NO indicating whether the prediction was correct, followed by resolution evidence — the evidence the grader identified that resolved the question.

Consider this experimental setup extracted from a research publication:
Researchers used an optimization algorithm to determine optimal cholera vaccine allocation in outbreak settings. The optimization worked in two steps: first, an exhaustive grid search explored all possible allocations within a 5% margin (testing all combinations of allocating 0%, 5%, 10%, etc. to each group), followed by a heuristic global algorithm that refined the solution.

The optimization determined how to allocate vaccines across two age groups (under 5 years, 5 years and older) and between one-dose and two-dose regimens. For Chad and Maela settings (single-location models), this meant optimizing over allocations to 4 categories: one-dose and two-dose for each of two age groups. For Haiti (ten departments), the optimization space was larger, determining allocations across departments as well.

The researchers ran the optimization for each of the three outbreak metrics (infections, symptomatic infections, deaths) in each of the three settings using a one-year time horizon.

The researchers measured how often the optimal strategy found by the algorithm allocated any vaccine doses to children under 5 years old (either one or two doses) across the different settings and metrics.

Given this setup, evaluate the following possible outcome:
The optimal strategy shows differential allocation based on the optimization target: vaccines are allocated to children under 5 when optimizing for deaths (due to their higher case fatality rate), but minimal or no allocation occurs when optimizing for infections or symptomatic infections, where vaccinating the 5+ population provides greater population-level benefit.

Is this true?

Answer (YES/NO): NO